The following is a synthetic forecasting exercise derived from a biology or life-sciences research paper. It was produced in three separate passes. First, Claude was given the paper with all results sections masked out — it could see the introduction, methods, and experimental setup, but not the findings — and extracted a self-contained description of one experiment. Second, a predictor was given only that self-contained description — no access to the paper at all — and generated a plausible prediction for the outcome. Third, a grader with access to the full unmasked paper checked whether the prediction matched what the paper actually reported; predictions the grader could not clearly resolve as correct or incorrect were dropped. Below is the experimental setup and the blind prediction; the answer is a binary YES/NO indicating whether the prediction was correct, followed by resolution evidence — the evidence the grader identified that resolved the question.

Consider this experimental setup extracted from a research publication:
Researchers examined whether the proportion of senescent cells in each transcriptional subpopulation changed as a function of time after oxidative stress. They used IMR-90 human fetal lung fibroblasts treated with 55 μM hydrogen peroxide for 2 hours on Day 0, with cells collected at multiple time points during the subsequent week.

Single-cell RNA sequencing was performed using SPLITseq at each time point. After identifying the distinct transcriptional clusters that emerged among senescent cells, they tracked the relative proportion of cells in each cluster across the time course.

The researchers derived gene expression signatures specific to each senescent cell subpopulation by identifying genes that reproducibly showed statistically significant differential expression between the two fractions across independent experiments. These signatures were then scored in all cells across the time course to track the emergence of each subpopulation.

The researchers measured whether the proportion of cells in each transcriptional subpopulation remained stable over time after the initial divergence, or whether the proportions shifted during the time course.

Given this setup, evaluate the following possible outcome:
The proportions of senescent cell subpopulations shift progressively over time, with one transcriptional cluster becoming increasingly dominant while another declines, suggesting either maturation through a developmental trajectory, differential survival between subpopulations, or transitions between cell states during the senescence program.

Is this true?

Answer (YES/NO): NO